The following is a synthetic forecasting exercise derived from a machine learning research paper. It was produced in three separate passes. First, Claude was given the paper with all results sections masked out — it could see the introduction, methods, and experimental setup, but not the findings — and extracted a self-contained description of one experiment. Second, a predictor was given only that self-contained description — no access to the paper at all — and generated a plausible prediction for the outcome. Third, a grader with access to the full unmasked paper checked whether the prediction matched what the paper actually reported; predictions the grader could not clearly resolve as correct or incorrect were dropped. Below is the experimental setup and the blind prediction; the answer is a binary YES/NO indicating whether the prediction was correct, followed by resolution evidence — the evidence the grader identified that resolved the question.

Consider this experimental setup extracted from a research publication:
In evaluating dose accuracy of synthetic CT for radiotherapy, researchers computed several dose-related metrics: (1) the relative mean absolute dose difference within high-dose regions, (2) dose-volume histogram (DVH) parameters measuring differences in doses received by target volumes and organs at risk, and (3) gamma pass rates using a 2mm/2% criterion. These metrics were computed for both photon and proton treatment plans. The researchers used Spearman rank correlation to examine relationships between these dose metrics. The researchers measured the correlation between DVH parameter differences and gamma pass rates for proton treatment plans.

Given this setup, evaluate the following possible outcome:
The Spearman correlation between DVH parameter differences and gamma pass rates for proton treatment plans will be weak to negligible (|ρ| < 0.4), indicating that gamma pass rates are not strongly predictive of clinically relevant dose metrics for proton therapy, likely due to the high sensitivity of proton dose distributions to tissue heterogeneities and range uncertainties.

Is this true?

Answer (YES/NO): NO